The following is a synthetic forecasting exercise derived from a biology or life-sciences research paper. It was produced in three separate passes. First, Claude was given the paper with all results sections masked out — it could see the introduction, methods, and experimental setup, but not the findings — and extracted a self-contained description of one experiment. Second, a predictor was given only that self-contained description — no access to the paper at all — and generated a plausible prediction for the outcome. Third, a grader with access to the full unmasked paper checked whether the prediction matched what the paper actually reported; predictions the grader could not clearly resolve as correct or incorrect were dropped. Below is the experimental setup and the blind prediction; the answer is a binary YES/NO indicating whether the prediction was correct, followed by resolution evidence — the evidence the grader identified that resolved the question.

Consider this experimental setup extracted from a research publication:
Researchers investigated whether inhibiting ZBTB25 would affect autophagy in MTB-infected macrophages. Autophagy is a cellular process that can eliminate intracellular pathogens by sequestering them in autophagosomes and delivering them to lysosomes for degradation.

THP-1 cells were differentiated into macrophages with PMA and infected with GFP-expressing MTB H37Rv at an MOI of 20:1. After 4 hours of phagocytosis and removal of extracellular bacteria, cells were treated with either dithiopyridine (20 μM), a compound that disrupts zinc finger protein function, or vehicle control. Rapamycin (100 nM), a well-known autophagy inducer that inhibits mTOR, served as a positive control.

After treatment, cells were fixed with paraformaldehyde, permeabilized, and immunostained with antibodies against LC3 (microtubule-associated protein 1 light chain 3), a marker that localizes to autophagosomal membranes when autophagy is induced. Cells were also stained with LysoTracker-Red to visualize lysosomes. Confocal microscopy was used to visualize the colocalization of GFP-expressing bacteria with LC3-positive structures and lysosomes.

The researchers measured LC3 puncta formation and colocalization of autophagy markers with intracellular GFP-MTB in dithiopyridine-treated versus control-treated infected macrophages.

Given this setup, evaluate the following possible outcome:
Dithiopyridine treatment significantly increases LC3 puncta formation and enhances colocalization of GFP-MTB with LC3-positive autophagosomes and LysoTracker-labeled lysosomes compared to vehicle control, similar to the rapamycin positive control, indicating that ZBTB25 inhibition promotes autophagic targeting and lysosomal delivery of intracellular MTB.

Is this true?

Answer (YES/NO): YES